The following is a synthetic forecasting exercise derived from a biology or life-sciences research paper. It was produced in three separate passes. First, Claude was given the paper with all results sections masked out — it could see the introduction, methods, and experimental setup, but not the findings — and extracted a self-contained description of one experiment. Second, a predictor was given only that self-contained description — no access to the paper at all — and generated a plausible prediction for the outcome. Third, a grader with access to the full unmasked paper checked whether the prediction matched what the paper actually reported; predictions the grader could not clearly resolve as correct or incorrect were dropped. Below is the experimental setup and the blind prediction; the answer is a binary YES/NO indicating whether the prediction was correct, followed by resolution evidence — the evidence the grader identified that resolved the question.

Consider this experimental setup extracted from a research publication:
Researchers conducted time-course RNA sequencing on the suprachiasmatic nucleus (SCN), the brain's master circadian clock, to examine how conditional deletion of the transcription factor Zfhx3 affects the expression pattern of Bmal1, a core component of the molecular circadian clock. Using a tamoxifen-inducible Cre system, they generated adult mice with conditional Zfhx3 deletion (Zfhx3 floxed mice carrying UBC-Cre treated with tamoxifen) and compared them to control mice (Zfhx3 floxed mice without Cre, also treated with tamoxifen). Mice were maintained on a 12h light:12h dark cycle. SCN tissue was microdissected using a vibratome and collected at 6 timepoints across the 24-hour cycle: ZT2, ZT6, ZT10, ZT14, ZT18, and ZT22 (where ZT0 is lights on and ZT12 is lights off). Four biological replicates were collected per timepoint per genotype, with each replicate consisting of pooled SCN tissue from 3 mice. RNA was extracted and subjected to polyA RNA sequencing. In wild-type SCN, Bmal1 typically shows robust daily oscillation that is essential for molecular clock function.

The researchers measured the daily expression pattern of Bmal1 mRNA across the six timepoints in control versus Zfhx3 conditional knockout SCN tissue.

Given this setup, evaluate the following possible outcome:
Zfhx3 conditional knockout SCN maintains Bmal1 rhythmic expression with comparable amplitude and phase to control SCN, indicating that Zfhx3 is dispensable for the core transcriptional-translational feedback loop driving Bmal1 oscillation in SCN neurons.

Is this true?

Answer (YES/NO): NO